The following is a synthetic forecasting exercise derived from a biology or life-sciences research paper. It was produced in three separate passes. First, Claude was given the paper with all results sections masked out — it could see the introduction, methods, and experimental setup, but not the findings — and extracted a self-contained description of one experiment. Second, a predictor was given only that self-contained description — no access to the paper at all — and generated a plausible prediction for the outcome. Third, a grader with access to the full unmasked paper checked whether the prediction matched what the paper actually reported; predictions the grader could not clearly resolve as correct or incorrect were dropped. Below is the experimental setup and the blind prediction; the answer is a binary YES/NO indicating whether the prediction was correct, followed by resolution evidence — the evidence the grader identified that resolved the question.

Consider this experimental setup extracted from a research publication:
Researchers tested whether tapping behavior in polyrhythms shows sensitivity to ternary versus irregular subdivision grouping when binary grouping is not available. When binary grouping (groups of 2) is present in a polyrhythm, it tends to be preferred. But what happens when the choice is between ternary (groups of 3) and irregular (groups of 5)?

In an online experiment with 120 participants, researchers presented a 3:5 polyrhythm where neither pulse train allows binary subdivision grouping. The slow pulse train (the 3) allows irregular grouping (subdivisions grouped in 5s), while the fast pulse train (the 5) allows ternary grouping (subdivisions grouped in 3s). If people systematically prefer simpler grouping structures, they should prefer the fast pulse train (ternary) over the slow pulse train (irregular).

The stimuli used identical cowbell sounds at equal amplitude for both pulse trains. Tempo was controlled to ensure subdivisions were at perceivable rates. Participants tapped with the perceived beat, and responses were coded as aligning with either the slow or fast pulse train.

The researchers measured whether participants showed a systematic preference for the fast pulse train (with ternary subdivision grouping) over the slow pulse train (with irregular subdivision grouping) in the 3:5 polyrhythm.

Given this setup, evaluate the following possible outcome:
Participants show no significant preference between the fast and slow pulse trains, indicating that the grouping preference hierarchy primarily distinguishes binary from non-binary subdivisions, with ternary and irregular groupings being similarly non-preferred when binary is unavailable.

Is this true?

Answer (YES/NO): NO